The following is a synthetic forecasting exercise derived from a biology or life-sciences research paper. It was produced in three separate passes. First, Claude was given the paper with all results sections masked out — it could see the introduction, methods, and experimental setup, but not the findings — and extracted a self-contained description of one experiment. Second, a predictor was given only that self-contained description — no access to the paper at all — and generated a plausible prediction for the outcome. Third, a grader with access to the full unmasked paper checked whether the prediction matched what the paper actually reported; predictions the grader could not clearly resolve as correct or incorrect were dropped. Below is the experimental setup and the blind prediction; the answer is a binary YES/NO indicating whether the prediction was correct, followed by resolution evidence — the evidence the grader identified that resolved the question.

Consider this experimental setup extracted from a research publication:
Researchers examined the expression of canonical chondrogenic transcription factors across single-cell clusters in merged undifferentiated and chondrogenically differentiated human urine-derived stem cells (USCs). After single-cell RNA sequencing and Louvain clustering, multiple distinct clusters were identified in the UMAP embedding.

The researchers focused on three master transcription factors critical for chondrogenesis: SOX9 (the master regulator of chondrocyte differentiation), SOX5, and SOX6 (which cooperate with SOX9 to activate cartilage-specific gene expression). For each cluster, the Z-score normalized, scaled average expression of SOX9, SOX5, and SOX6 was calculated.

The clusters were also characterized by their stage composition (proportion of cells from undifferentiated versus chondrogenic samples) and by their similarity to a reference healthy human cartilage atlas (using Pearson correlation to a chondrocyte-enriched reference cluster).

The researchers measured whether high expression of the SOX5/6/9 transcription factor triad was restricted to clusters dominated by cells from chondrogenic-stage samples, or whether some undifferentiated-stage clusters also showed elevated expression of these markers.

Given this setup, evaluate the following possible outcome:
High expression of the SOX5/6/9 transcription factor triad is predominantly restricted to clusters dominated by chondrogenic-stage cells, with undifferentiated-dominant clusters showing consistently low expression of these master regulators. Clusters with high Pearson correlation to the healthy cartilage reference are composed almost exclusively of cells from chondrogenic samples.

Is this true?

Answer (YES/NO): YES